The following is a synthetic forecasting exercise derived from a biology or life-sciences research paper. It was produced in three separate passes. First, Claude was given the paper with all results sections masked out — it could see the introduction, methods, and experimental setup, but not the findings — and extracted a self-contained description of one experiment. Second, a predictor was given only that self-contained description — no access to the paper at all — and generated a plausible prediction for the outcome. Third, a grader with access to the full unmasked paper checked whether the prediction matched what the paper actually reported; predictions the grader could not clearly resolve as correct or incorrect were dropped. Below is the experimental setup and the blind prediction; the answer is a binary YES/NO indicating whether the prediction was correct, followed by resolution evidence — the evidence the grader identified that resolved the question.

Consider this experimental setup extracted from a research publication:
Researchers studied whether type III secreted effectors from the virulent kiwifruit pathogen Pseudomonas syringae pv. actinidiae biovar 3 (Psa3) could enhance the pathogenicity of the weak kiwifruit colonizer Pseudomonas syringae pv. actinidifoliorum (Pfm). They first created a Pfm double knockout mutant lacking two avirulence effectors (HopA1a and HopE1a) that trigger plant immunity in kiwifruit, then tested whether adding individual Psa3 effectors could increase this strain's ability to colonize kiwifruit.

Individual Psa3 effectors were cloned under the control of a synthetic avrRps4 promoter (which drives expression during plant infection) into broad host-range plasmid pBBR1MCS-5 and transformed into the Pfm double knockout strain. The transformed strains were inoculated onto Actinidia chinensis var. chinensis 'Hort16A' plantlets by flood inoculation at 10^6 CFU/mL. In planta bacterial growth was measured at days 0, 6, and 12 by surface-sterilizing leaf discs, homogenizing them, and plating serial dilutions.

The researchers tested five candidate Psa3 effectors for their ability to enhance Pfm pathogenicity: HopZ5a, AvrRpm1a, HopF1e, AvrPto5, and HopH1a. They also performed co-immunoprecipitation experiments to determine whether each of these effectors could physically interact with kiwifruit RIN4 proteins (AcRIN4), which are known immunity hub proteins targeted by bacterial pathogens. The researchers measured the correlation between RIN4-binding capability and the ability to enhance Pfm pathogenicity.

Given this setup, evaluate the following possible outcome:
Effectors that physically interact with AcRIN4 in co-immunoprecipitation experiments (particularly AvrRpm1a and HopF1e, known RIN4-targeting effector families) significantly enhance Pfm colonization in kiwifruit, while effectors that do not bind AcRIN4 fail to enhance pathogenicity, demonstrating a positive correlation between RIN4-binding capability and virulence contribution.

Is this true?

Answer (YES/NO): NO